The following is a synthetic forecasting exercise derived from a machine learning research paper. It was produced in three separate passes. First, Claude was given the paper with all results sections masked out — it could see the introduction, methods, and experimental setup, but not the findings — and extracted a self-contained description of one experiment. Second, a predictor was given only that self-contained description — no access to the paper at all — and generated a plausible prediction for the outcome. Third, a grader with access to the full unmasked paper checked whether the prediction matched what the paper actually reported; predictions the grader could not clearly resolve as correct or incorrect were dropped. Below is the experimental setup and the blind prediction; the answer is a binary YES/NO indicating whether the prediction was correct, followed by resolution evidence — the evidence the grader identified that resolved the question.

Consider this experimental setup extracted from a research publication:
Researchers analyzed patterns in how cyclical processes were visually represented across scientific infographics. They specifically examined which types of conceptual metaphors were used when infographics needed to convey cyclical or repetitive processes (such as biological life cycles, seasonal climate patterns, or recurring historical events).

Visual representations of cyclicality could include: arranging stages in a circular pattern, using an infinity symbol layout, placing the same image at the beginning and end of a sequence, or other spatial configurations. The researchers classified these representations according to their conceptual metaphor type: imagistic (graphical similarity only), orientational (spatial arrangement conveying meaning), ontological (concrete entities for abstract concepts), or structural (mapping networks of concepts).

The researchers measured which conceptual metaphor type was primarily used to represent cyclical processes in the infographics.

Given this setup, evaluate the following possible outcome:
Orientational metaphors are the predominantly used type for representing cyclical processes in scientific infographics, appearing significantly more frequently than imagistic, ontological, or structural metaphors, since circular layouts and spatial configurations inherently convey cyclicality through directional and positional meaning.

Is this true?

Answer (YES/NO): YES